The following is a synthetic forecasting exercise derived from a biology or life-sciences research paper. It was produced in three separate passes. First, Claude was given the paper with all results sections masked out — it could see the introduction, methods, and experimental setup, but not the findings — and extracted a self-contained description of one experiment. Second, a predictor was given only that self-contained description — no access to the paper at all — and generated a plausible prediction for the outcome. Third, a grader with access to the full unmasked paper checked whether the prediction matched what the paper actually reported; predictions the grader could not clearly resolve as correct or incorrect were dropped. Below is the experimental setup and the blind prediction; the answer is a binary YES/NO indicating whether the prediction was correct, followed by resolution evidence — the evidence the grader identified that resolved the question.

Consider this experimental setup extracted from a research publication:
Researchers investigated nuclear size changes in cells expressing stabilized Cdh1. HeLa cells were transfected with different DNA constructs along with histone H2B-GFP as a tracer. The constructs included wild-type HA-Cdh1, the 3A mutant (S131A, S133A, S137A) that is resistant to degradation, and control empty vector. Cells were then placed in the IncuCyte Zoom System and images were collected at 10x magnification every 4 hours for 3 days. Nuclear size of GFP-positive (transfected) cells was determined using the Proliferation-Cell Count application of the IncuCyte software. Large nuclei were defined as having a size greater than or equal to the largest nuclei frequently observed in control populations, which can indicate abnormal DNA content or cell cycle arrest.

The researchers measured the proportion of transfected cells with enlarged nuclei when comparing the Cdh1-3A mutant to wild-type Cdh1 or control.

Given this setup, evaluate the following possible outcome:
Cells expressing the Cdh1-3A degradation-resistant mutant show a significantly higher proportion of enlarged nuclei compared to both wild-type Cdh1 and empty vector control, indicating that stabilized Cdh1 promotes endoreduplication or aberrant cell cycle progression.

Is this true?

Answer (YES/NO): YES